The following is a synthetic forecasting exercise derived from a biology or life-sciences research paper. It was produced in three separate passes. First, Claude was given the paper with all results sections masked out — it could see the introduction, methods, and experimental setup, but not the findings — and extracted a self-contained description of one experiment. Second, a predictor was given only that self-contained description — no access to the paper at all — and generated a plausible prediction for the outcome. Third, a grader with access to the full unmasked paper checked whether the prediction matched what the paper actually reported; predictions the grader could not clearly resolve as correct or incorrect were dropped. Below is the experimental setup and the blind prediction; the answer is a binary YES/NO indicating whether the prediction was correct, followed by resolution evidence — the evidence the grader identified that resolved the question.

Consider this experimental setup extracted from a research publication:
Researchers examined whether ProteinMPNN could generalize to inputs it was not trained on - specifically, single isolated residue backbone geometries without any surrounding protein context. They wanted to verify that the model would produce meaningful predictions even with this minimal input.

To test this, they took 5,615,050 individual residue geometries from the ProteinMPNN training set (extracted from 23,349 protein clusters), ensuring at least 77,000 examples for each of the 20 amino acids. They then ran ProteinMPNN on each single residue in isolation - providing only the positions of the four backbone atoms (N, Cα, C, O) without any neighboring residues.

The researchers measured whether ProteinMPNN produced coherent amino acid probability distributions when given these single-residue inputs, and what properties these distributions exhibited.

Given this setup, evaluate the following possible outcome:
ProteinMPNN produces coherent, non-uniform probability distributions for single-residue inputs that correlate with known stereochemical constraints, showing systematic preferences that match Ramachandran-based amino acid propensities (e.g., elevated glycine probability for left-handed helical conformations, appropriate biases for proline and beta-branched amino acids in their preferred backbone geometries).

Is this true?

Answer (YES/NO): NO